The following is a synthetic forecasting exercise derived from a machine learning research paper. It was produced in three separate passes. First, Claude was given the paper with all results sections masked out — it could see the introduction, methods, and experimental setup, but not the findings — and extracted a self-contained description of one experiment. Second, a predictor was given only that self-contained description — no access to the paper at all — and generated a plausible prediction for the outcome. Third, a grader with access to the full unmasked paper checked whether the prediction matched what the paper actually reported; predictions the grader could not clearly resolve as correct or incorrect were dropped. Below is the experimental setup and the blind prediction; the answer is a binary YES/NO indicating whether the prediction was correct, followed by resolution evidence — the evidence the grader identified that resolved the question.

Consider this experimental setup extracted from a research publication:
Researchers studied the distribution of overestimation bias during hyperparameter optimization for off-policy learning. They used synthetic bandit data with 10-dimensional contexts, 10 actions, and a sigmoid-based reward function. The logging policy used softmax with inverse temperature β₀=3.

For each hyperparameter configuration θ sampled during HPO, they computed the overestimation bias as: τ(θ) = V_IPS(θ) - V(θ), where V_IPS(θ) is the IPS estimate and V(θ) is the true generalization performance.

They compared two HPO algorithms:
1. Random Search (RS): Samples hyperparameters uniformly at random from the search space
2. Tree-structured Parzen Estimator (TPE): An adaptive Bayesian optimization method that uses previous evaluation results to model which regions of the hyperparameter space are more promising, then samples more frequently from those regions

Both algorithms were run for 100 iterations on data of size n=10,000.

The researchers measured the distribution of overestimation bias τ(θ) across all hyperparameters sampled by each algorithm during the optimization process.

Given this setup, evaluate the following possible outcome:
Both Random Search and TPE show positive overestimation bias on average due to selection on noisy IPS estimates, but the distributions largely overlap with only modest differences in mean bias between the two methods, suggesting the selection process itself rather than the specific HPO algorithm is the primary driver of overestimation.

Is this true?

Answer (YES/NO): NO